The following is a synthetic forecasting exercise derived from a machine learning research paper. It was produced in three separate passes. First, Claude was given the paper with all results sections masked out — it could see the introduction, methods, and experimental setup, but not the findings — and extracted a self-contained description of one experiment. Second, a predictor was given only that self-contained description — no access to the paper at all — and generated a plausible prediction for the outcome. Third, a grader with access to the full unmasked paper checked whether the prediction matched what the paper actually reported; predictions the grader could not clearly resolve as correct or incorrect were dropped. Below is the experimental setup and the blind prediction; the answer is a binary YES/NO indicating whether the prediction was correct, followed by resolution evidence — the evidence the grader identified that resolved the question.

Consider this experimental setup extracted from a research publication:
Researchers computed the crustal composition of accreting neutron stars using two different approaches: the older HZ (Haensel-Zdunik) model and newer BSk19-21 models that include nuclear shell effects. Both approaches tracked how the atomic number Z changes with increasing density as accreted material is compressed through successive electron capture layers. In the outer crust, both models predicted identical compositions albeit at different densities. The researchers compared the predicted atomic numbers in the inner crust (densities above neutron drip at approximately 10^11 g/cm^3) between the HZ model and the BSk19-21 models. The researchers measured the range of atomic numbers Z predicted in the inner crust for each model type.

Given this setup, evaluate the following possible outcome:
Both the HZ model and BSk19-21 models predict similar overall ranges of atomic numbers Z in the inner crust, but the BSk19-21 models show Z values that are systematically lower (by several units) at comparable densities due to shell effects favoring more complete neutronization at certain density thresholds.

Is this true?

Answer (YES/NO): NO